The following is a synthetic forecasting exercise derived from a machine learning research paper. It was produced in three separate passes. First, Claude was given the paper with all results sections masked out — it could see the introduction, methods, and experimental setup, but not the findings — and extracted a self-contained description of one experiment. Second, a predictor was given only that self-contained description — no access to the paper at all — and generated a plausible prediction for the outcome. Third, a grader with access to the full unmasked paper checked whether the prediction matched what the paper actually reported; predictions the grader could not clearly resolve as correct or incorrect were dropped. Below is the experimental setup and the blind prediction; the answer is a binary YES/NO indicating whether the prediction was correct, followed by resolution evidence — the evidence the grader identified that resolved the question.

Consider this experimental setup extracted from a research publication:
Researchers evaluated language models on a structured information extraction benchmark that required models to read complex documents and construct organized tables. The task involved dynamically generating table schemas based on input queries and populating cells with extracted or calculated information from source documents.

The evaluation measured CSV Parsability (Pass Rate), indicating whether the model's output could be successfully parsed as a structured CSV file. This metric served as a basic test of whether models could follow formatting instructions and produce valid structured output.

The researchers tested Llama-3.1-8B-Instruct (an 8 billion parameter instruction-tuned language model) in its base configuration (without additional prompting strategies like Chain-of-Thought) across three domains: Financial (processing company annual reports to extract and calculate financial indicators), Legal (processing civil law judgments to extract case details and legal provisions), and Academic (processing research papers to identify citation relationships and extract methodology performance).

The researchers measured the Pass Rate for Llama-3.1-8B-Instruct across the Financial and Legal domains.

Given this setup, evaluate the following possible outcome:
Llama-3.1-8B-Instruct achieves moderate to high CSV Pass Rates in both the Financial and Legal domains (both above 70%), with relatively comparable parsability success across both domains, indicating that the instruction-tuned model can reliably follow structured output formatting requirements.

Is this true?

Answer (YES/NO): NO